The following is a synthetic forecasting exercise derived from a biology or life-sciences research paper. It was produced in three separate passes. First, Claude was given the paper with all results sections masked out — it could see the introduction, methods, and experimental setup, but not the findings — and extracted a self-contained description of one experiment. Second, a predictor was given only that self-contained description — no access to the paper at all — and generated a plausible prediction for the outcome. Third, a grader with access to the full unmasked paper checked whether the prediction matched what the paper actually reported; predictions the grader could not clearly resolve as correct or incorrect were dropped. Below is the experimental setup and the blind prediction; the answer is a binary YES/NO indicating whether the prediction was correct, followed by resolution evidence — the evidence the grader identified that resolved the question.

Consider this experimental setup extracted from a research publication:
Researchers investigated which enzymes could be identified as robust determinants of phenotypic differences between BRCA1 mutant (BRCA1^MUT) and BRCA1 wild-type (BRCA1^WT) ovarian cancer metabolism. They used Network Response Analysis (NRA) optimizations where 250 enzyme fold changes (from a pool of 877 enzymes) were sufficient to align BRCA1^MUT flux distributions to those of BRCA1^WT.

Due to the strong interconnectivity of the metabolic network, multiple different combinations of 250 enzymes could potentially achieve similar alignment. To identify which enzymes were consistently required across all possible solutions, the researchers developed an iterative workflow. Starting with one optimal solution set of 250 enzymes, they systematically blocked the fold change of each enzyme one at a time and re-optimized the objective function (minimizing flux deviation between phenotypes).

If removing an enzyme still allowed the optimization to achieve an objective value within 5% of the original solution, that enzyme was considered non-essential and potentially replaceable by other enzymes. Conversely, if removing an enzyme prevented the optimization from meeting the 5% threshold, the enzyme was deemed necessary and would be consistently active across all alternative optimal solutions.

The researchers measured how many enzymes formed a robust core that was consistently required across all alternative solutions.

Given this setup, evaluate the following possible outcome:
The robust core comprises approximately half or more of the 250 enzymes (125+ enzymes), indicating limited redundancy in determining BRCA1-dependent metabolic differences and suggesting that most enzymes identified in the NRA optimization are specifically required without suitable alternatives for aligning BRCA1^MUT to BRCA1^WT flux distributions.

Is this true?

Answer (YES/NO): YES